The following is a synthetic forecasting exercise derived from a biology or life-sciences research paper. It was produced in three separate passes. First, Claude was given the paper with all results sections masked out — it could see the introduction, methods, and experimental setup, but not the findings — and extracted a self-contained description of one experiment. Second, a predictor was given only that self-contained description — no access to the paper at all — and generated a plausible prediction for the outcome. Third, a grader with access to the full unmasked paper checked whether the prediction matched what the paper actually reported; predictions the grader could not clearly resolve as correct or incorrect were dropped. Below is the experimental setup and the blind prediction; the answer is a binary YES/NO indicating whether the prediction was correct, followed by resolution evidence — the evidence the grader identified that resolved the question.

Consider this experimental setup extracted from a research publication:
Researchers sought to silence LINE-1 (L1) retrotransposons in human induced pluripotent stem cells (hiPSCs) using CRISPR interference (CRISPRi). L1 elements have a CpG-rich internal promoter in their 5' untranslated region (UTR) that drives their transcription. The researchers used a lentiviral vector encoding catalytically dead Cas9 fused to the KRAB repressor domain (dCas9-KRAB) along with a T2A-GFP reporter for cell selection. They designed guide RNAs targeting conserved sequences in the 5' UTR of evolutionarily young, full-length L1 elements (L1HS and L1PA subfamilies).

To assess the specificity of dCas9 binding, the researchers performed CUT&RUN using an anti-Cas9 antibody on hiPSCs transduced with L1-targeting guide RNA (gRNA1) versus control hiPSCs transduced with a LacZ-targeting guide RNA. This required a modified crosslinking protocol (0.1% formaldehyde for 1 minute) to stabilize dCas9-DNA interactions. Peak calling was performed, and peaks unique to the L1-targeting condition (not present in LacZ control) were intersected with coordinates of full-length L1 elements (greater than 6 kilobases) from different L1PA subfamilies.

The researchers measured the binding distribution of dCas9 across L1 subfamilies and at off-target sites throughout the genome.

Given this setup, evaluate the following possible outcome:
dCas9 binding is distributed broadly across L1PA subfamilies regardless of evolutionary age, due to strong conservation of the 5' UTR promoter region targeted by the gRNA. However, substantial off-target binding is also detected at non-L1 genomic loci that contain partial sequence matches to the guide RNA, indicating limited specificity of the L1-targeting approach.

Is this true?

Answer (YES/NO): NO